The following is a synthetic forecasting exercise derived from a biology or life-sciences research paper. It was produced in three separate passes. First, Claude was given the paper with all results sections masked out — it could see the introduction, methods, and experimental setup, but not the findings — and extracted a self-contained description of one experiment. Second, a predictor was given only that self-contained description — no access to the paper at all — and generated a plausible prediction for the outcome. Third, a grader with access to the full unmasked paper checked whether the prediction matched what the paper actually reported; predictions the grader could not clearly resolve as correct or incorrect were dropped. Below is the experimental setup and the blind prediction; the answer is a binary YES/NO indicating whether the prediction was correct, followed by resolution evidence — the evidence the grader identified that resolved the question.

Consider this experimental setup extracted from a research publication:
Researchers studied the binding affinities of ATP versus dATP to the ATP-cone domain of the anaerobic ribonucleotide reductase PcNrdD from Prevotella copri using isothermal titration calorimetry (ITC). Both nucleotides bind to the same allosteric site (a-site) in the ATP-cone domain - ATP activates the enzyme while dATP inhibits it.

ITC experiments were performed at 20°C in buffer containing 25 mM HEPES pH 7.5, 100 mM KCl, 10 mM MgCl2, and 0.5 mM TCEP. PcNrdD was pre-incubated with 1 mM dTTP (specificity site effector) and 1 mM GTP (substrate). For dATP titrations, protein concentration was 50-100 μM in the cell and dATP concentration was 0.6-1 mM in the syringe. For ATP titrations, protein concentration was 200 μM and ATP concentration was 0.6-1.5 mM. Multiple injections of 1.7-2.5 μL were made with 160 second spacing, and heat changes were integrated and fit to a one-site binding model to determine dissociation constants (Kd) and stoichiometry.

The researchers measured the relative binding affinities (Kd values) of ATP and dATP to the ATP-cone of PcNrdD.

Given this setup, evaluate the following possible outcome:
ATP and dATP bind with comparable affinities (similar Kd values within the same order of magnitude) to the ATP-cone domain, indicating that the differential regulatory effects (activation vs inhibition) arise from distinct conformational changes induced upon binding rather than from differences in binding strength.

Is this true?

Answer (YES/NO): YES